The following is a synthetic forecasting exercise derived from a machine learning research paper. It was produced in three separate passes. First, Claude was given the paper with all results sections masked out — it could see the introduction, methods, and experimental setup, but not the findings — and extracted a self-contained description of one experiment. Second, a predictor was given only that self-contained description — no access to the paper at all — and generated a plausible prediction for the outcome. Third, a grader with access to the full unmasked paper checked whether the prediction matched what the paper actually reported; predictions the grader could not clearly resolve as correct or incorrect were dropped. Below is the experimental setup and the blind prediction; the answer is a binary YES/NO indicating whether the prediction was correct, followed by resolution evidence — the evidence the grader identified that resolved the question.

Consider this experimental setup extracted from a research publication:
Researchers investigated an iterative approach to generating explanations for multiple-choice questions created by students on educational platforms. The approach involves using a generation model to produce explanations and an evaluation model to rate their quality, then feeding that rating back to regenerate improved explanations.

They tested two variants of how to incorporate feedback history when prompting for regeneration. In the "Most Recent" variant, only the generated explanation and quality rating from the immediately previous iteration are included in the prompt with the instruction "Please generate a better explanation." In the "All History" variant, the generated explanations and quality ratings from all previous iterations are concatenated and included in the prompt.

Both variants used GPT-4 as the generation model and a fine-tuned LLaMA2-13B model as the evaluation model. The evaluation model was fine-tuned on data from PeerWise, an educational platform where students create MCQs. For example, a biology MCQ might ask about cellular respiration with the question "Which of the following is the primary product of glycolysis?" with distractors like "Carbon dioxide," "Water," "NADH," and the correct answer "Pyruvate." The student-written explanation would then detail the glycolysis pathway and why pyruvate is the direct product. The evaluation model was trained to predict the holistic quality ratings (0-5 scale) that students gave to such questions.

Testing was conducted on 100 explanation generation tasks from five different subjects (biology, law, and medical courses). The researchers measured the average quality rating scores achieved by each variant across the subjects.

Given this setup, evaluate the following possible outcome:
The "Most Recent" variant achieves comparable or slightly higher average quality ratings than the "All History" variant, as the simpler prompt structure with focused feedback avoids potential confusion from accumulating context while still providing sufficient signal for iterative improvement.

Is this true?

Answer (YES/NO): YES